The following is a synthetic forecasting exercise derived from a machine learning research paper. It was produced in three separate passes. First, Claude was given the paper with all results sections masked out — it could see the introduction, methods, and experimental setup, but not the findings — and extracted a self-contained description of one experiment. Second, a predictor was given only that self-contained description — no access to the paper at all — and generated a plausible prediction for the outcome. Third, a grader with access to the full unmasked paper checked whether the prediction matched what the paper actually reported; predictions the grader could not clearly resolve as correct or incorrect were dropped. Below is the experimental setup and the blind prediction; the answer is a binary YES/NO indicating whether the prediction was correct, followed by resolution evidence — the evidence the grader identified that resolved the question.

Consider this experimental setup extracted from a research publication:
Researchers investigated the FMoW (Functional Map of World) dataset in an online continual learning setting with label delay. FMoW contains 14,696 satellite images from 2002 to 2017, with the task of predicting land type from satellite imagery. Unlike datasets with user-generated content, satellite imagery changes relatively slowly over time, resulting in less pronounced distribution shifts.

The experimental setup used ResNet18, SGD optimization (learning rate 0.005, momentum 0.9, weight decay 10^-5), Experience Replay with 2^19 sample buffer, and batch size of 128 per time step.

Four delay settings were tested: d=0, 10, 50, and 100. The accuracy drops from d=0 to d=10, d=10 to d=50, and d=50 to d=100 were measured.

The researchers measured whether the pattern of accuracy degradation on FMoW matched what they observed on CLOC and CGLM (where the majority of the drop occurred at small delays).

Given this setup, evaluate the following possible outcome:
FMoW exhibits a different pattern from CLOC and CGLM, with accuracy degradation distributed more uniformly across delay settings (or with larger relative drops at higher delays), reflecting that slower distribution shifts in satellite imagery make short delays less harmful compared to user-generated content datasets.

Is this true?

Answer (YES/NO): YES